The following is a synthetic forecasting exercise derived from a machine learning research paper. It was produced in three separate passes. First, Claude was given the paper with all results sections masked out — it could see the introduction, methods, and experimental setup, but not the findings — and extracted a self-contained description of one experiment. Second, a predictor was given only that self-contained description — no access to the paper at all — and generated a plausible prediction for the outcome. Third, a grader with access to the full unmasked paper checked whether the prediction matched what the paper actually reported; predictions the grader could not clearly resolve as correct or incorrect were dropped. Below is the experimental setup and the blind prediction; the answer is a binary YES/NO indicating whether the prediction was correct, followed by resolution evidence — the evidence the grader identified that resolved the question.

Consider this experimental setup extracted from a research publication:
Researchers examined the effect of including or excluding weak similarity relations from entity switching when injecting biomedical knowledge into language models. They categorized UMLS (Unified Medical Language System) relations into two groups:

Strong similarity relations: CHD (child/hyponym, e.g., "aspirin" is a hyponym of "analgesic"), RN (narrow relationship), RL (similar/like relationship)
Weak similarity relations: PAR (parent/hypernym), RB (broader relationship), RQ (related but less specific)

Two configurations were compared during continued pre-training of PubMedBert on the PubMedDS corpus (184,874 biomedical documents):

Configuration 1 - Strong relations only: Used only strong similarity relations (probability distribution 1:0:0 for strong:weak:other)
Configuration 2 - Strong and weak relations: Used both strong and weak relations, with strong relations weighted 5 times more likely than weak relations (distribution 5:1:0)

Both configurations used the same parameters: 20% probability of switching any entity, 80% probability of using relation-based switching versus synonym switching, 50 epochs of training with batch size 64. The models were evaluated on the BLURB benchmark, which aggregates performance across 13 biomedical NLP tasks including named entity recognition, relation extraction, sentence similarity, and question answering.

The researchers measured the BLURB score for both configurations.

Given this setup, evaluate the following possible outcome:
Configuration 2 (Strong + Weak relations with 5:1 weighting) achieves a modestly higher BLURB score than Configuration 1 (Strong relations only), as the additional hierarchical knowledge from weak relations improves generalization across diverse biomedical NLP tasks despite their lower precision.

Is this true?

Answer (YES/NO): YES